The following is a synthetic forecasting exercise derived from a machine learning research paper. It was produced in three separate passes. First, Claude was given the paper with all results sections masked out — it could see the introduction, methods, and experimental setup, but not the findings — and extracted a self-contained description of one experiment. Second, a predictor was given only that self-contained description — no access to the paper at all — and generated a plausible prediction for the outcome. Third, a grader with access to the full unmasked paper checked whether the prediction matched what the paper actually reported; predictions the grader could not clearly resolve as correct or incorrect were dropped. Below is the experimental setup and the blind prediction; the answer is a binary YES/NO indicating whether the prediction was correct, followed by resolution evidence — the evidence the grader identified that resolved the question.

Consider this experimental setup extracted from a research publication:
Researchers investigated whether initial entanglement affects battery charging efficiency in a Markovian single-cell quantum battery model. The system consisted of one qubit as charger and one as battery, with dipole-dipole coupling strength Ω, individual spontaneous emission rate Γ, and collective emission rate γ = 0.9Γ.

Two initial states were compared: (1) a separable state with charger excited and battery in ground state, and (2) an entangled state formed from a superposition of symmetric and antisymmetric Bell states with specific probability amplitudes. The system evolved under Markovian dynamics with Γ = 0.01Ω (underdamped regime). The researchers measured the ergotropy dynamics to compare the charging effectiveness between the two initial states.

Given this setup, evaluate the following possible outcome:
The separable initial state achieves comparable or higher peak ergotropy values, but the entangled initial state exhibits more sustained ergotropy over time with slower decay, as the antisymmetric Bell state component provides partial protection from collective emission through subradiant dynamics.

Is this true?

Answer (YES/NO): NO